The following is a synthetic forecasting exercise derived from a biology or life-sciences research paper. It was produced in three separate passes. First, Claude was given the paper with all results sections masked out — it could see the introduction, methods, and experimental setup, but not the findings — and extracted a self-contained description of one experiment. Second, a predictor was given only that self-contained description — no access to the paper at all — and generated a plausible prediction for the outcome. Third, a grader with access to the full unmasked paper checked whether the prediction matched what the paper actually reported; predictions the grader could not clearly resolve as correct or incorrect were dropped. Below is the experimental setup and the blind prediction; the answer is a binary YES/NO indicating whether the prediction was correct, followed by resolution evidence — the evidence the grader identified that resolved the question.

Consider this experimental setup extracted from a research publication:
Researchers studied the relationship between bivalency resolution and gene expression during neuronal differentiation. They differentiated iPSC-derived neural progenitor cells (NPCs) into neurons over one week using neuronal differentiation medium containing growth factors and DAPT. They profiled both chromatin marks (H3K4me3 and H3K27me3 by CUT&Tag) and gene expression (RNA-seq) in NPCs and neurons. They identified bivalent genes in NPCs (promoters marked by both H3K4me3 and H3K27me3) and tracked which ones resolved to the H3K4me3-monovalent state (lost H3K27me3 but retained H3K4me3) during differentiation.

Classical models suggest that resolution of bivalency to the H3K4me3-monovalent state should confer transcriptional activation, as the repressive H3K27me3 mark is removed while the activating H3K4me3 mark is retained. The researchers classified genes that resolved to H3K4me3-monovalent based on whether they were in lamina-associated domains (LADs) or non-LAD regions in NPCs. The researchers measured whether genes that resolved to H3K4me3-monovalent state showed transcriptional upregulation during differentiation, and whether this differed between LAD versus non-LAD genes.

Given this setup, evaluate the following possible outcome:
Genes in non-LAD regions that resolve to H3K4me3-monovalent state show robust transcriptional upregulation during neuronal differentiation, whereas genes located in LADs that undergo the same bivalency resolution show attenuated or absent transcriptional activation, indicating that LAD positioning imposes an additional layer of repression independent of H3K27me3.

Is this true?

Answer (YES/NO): YES